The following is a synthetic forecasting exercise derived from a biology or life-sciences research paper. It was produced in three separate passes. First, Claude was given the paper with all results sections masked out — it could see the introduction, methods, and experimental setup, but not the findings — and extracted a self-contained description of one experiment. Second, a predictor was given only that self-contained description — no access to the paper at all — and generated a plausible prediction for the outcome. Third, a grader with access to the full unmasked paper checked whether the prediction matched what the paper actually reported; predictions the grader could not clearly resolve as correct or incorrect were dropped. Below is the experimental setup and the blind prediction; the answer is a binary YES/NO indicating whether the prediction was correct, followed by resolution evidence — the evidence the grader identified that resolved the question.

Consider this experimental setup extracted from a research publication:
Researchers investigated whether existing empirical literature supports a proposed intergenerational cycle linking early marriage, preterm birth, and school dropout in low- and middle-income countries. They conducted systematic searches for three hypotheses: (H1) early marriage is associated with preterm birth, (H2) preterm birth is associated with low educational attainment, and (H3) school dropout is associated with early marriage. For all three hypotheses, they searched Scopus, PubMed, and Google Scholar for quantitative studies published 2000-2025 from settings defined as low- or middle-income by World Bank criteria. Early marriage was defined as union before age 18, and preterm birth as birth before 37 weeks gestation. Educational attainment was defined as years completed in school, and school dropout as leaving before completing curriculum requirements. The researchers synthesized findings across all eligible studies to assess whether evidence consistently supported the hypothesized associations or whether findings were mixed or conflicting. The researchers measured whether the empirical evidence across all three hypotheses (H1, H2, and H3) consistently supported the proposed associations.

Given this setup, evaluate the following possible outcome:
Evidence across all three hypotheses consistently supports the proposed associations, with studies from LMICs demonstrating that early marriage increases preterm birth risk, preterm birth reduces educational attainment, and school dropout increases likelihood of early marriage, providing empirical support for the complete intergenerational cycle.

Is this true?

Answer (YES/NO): YES